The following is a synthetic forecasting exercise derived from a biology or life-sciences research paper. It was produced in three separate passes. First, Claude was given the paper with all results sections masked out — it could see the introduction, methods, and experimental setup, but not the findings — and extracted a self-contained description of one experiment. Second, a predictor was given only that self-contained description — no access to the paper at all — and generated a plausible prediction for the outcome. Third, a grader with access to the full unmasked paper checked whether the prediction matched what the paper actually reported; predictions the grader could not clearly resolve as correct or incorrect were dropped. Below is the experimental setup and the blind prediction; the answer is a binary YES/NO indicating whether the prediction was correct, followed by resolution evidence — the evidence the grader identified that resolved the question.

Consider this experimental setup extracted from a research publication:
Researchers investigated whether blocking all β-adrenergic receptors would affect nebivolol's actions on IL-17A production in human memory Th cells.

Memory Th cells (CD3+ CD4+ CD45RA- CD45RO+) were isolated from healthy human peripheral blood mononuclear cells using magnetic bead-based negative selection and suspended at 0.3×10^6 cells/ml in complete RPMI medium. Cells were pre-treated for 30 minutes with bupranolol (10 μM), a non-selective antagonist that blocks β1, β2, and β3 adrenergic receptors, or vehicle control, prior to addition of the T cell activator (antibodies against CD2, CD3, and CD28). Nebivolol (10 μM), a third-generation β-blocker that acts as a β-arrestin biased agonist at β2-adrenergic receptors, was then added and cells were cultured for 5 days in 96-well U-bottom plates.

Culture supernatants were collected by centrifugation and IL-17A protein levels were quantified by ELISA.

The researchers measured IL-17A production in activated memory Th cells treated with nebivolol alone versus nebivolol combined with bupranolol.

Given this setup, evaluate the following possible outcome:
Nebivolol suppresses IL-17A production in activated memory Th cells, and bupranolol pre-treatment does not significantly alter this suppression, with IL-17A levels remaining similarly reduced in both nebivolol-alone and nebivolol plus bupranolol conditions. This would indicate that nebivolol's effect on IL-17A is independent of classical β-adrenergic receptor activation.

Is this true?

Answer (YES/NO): NO